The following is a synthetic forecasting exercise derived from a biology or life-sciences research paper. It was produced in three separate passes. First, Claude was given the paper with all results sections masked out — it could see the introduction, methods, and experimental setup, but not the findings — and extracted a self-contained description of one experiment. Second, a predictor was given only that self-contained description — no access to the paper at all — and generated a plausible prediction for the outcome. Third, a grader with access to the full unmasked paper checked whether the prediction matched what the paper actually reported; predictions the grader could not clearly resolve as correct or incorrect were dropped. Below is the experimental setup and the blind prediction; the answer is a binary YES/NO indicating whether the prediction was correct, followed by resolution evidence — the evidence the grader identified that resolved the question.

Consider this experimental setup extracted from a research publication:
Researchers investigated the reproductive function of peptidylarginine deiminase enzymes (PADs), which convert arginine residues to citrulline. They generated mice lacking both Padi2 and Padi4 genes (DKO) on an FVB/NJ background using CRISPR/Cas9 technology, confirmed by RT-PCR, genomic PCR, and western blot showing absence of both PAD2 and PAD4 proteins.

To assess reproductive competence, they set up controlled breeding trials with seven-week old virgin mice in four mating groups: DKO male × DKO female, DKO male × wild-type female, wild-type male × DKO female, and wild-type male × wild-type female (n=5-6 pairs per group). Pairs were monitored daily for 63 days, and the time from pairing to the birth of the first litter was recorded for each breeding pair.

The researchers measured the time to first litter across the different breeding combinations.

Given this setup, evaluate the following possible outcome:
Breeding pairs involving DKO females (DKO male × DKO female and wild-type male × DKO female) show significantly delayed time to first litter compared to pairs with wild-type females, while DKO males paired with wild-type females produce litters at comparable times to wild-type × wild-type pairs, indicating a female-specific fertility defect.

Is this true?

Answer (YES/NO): NO